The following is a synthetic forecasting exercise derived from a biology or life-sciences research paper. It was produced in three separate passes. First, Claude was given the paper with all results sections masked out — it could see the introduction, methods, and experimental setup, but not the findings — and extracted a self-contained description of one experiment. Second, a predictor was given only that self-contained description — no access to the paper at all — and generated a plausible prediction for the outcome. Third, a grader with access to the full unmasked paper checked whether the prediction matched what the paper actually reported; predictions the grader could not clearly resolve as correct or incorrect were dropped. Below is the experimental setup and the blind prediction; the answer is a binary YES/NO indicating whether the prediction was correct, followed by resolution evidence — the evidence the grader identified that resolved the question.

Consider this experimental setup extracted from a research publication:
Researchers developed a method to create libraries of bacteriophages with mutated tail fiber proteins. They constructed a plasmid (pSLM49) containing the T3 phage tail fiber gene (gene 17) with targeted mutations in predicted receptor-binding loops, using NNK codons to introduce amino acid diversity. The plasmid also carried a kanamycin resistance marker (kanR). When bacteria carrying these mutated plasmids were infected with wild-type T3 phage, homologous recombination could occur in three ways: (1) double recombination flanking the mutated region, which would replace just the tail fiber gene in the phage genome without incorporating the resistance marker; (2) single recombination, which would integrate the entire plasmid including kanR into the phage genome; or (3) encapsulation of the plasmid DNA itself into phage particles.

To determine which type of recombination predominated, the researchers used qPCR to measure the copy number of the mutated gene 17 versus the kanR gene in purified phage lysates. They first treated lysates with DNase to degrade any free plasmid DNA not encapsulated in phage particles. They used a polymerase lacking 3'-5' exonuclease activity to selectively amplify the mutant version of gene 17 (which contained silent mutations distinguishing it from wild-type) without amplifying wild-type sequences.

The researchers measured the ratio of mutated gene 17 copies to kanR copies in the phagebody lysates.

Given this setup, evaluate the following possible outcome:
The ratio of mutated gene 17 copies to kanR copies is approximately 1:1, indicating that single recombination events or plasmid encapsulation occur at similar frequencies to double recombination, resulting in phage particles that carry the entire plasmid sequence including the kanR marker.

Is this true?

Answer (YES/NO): NO